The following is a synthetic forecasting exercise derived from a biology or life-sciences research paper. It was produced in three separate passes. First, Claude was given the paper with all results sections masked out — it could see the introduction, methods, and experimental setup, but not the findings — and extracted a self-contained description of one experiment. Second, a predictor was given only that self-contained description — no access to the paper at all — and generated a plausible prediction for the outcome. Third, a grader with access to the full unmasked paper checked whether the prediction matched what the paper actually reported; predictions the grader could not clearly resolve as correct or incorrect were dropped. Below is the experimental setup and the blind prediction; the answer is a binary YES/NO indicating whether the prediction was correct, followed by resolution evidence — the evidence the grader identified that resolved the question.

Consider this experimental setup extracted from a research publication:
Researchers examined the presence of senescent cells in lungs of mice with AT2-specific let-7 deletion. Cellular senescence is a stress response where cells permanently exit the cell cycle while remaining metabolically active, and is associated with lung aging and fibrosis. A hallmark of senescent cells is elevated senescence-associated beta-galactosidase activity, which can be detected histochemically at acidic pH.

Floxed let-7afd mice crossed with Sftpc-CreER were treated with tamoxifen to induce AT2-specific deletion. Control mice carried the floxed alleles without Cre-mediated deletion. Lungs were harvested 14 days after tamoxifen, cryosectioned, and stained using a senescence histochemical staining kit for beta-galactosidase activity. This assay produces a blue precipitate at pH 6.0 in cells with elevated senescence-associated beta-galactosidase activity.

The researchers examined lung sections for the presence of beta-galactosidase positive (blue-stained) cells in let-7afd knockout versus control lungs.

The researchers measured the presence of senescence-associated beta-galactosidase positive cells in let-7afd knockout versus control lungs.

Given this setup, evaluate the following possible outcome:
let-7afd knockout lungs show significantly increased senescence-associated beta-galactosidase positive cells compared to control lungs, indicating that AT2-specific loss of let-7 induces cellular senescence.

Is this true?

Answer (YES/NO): YES